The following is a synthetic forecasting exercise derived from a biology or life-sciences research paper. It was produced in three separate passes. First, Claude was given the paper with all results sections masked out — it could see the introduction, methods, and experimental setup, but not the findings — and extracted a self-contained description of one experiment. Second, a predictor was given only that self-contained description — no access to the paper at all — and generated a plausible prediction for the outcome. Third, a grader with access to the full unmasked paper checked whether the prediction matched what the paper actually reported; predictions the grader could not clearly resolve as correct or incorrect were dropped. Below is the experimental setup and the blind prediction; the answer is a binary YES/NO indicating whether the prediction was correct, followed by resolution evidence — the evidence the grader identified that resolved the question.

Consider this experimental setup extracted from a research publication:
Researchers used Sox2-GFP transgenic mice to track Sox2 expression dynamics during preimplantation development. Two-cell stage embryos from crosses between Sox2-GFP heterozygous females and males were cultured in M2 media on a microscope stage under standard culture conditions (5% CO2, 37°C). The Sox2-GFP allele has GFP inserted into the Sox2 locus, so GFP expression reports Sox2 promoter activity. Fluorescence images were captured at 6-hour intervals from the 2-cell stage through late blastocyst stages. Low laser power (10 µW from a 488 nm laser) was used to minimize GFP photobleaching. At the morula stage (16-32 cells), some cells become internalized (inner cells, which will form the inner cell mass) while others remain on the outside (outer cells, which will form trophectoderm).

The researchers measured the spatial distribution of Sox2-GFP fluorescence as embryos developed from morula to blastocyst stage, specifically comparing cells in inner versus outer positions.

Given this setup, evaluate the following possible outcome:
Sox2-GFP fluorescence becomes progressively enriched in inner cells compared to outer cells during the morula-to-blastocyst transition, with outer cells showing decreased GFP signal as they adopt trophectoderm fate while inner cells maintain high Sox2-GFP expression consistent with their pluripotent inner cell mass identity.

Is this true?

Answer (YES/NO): YES